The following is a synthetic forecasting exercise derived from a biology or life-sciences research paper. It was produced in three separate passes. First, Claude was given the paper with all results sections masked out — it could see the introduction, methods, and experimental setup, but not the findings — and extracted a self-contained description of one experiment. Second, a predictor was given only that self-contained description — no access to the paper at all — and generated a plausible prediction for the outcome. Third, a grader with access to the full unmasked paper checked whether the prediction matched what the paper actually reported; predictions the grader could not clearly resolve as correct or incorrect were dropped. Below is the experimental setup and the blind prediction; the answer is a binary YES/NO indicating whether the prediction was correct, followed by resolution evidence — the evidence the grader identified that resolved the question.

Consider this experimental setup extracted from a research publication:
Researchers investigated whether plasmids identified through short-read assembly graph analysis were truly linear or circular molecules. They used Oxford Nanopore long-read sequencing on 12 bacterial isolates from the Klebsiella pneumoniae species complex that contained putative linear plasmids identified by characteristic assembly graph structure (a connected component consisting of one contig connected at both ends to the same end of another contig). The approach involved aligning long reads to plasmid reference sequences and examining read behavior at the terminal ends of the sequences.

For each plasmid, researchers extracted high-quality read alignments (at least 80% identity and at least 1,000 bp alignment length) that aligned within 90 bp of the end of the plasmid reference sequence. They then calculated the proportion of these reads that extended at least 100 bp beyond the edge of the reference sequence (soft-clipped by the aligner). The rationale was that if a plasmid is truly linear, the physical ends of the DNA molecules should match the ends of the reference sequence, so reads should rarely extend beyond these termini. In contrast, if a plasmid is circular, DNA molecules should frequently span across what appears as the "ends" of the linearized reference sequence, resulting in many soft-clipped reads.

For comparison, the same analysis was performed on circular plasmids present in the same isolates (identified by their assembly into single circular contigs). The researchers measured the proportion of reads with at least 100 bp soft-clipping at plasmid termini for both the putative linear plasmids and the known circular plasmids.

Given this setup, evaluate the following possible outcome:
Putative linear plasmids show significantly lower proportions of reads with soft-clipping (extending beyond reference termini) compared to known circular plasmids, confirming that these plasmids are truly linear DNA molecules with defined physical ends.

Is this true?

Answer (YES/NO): YES